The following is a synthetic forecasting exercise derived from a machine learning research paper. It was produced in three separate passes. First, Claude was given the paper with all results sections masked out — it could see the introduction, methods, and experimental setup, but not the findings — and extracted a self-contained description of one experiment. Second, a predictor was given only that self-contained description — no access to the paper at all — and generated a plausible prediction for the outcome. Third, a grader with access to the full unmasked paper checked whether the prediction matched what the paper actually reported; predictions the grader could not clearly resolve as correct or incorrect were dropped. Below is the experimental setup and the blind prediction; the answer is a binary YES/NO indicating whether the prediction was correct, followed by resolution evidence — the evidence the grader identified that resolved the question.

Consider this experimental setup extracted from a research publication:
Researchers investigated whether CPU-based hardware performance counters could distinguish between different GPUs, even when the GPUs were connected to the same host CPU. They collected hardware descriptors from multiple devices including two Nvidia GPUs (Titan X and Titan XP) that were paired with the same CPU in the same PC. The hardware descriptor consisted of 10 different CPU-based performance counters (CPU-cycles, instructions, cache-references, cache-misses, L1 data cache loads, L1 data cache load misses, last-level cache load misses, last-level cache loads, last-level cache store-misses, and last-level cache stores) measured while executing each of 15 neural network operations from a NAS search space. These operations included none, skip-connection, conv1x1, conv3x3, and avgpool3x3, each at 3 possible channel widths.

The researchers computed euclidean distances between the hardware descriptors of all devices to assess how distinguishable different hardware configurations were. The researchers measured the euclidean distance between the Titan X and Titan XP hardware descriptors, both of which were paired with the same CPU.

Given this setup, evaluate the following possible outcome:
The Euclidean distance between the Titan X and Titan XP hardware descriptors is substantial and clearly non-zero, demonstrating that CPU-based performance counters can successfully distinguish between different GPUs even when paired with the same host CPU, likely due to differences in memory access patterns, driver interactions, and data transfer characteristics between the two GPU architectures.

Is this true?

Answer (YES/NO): YES